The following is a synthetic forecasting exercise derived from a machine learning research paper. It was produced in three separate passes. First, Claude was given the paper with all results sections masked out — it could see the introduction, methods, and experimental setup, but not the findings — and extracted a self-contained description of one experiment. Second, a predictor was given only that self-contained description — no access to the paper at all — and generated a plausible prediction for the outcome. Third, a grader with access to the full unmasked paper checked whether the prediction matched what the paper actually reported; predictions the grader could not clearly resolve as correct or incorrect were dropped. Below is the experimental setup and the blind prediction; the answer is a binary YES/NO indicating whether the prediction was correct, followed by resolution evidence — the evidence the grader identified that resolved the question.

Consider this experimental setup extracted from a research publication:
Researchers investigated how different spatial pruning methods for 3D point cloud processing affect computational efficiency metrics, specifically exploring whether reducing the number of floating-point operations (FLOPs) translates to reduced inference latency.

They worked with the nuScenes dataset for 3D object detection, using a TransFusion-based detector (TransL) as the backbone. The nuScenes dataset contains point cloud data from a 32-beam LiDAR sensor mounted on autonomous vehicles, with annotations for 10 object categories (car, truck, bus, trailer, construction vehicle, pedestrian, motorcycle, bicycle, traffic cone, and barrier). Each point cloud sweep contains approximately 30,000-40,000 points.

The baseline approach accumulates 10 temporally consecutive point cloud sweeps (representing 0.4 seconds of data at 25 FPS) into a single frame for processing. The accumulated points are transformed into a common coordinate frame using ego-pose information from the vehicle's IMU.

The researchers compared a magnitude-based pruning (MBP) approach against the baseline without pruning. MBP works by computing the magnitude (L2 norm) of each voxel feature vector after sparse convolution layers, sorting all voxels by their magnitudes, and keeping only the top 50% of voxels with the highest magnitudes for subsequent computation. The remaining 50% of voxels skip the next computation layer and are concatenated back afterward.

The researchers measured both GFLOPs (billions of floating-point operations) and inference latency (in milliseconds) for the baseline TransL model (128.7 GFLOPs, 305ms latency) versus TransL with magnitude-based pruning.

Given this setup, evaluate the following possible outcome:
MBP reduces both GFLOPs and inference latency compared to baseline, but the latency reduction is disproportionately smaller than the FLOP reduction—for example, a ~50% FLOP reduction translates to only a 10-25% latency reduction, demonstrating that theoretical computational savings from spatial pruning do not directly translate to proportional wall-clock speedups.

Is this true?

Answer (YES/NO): NO